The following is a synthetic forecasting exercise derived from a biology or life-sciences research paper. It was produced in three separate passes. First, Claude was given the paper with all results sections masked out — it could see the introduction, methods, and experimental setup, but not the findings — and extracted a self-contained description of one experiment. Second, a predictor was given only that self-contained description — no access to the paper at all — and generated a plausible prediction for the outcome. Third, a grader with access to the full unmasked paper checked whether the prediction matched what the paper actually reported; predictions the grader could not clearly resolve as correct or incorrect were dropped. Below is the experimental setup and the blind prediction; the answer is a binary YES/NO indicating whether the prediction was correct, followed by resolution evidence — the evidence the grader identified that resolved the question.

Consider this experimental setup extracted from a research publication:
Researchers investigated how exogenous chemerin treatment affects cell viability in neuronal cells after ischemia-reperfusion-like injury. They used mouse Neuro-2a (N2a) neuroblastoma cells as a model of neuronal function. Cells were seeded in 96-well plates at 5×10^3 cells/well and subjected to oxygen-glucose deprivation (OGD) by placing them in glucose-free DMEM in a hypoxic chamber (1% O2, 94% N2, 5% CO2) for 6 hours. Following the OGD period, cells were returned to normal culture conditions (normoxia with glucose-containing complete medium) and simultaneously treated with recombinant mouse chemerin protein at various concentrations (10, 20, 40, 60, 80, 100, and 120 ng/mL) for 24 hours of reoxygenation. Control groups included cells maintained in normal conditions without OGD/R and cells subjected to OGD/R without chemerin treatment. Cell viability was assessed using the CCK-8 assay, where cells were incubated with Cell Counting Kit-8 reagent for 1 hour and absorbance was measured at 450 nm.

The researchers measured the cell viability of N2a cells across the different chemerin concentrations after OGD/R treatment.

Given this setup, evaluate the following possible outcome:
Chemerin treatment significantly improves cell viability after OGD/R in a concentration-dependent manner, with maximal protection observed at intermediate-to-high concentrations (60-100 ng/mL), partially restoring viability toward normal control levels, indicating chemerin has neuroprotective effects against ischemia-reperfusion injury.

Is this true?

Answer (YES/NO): NO